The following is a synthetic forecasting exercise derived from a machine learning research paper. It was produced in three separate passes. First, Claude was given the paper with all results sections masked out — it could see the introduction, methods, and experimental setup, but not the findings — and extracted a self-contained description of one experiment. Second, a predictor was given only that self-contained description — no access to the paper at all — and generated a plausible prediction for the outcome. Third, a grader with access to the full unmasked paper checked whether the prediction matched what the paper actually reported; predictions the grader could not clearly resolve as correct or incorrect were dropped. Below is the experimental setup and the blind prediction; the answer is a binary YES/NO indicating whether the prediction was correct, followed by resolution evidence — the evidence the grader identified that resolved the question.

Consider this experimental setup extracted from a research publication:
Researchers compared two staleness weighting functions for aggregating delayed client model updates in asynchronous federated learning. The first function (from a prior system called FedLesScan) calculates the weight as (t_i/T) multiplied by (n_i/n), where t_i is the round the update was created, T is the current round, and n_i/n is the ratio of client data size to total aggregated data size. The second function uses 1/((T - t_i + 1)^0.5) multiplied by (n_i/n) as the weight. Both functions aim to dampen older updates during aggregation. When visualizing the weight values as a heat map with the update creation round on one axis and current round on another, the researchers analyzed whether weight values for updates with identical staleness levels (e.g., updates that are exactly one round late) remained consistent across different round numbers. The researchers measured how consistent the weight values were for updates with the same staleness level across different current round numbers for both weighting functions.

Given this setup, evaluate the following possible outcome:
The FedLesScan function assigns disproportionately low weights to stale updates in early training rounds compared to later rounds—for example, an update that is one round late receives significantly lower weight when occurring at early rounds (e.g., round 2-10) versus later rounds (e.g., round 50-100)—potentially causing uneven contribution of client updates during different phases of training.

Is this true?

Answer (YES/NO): YES